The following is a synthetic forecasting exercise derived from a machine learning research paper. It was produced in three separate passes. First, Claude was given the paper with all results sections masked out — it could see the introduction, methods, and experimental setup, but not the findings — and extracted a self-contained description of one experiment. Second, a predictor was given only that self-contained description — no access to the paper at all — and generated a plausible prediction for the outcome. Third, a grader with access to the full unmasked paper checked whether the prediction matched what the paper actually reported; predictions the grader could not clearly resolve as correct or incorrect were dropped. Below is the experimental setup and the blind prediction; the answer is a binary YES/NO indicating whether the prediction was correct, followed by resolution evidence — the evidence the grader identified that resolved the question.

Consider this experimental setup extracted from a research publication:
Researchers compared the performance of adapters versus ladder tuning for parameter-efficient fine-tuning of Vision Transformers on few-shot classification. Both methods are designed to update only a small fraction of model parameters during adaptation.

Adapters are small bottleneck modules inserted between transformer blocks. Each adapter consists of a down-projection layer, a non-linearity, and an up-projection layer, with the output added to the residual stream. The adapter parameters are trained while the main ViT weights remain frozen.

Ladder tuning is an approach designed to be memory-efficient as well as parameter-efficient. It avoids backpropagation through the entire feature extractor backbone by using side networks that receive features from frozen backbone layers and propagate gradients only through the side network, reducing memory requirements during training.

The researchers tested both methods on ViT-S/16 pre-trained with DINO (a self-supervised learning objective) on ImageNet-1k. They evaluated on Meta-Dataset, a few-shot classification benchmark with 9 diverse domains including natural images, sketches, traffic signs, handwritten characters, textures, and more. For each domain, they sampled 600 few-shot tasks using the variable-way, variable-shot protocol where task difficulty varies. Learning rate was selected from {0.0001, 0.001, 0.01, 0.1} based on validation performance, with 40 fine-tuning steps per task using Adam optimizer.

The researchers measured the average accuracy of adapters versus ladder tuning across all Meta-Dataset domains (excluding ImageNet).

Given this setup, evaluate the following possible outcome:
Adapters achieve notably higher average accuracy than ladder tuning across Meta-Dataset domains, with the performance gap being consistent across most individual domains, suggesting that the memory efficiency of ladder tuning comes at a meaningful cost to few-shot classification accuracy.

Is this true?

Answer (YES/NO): NO